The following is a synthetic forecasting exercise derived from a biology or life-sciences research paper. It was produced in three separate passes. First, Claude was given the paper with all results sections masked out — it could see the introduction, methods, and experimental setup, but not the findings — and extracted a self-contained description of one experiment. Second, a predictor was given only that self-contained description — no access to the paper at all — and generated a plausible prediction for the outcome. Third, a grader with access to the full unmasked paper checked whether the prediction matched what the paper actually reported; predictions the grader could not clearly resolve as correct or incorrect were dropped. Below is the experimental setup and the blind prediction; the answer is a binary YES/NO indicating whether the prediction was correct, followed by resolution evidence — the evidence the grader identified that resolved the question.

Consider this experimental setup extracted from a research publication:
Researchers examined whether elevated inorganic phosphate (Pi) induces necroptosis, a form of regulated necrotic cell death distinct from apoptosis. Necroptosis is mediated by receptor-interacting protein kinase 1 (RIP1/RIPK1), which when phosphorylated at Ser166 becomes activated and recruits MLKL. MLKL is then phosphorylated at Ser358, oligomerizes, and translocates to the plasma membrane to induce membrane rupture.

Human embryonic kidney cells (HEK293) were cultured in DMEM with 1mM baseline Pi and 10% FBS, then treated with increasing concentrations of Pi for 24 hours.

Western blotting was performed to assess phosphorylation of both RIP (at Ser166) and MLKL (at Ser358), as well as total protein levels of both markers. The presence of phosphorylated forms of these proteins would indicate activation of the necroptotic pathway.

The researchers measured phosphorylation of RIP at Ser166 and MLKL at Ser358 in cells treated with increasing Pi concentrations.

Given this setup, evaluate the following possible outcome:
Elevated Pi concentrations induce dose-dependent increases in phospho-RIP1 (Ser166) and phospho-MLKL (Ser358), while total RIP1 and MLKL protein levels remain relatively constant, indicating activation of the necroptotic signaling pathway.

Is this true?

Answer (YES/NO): NO